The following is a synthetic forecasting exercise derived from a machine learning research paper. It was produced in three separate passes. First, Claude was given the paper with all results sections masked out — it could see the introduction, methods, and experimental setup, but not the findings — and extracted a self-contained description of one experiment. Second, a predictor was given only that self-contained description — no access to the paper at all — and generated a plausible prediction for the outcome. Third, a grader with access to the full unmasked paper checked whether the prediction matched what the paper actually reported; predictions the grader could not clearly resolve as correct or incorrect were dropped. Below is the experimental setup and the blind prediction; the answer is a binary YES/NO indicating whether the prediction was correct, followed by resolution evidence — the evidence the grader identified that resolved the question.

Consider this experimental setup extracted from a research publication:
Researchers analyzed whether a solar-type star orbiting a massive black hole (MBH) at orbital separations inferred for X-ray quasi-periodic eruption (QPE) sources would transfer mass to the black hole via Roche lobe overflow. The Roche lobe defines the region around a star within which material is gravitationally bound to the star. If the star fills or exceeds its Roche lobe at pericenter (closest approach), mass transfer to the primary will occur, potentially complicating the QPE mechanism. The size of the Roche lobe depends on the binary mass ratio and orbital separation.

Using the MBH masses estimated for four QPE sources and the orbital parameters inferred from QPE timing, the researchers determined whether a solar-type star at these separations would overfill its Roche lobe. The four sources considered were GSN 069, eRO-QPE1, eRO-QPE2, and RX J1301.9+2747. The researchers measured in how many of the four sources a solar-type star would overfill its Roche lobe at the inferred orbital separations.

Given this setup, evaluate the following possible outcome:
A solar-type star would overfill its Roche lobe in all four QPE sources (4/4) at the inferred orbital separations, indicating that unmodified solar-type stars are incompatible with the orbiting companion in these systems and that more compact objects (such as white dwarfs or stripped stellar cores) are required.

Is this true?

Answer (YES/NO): NO